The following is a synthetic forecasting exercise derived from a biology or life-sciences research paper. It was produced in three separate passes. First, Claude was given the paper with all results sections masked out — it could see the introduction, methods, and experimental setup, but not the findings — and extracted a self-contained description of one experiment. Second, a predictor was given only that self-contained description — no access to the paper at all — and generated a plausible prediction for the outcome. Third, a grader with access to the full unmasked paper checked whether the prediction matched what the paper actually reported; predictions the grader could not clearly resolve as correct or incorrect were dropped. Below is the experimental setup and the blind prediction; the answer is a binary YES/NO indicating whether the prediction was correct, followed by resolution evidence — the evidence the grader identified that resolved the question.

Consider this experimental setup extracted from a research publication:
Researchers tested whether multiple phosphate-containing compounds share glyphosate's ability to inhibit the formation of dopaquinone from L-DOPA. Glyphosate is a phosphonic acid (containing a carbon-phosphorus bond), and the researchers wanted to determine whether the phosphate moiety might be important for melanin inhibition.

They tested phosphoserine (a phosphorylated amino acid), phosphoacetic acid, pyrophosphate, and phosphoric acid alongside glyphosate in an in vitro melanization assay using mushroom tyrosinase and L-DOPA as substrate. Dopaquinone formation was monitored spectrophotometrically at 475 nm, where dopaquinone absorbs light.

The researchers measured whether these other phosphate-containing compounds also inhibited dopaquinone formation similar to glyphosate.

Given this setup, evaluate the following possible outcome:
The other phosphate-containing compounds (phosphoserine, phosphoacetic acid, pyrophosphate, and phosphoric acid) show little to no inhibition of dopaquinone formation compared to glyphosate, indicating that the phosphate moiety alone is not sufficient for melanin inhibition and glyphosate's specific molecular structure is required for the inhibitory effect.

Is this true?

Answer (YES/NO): NO